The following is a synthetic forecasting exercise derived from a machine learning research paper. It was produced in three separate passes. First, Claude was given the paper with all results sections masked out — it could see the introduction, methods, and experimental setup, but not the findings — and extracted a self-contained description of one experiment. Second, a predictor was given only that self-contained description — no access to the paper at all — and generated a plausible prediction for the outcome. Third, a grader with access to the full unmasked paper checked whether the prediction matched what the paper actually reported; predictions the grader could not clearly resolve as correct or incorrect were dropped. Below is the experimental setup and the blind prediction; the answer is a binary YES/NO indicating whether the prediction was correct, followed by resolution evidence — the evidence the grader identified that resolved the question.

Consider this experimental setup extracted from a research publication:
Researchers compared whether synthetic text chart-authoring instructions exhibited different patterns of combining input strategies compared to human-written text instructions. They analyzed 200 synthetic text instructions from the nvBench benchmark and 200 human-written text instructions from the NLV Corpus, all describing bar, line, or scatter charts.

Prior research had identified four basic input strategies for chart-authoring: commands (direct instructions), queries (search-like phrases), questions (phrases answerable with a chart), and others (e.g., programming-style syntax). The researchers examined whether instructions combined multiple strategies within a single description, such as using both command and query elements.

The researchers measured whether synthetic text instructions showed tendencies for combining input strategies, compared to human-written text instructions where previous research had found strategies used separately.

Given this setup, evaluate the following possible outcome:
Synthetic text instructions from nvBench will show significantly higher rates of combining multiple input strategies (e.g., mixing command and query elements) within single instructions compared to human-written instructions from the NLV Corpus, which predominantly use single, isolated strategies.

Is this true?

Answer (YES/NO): NO